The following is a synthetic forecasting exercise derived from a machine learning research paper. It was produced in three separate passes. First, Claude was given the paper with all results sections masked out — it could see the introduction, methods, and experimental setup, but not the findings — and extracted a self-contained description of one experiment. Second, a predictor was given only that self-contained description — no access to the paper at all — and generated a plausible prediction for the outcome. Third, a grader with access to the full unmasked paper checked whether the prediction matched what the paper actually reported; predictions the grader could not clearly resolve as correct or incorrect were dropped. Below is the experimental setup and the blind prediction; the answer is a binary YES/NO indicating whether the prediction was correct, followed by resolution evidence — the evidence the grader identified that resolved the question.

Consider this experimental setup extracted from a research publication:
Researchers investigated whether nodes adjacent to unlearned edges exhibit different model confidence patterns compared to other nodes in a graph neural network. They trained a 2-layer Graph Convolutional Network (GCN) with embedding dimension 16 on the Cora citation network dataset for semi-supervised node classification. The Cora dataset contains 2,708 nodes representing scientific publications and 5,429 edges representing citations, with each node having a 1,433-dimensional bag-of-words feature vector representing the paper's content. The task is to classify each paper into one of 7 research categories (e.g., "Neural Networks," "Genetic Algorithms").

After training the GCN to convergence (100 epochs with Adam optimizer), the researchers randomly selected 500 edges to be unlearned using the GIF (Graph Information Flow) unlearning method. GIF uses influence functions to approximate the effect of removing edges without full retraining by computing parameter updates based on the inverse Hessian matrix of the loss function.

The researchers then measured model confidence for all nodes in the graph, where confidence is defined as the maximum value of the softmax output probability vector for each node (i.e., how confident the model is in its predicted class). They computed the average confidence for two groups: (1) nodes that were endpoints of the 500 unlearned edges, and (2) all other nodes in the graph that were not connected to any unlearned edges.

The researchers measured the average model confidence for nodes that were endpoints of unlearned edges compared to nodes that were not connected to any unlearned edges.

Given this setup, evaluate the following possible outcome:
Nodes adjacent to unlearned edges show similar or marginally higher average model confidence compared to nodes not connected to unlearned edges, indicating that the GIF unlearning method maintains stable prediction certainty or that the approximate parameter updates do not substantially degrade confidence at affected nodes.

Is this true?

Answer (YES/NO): NO